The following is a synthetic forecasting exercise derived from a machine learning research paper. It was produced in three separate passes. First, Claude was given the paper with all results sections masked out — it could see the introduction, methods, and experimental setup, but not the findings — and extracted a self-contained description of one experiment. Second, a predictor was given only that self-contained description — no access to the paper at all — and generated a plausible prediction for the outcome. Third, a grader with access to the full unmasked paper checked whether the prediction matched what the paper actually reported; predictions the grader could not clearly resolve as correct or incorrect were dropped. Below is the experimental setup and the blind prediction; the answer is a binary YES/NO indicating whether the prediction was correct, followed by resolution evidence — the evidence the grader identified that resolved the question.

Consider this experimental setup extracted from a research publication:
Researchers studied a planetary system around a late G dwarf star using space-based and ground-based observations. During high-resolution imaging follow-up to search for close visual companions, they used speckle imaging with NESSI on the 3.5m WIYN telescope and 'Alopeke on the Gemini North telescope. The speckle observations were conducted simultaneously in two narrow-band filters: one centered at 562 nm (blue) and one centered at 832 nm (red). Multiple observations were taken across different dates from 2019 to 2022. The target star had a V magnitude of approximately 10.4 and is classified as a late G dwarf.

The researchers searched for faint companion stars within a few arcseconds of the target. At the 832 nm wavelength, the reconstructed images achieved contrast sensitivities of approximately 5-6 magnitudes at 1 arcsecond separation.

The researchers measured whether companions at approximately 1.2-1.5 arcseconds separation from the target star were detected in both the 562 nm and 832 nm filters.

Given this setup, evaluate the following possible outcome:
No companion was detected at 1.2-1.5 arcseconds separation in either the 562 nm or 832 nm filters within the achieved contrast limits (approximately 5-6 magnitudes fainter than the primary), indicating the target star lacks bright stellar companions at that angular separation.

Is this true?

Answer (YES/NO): NO